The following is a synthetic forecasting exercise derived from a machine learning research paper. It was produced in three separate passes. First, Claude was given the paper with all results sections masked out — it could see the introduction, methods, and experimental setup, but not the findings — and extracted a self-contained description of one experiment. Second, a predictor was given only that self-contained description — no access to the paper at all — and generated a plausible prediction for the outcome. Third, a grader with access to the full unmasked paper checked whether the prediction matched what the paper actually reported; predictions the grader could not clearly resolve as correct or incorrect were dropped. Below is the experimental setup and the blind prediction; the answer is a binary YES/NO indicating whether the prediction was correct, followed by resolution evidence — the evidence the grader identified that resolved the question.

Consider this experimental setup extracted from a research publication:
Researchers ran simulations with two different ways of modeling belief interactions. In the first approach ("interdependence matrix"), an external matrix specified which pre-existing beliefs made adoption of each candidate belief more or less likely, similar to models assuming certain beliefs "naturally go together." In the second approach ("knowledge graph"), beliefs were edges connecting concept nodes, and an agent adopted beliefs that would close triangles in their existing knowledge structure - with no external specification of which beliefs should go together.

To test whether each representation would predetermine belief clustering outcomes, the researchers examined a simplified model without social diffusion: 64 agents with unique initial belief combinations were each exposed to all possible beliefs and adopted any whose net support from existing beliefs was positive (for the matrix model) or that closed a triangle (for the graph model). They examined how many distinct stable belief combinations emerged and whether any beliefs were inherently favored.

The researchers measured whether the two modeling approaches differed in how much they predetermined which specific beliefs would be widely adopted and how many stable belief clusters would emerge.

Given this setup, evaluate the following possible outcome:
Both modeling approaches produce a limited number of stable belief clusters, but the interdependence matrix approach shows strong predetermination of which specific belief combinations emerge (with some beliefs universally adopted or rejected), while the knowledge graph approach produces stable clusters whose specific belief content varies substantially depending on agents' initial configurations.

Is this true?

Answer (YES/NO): NO